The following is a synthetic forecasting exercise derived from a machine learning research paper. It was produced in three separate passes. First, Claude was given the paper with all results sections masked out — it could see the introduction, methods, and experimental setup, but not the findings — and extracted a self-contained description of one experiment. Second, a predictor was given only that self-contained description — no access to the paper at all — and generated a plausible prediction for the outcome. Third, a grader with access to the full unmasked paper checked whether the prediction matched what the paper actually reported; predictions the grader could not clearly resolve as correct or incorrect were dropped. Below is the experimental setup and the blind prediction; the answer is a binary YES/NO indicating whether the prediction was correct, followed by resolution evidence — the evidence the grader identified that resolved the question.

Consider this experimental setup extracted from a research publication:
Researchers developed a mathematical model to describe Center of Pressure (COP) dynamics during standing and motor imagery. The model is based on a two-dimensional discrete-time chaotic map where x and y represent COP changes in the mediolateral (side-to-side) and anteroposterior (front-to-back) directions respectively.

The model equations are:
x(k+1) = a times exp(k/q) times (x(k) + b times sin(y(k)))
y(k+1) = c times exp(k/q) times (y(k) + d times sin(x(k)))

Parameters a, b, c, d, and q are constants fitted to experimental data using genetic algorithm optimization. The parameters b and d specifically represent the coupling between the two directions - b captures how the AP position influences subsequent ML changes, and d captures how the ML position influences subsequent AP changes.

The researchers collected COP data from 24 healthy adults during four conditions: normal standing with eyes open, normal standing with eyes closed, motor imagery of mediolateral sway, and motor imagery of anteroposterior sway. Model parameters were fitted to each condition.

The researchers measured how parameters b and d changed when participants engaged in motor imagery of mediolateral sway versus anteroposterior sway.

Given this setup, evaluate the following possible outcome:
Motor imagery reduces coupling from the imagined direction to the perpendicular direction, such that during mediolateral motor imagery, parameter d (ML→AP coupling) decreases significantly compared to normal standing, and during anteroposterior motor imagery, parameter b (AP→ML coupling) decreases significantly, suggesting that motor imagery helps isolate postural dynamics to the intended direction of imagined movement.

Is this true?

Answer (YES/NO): NO